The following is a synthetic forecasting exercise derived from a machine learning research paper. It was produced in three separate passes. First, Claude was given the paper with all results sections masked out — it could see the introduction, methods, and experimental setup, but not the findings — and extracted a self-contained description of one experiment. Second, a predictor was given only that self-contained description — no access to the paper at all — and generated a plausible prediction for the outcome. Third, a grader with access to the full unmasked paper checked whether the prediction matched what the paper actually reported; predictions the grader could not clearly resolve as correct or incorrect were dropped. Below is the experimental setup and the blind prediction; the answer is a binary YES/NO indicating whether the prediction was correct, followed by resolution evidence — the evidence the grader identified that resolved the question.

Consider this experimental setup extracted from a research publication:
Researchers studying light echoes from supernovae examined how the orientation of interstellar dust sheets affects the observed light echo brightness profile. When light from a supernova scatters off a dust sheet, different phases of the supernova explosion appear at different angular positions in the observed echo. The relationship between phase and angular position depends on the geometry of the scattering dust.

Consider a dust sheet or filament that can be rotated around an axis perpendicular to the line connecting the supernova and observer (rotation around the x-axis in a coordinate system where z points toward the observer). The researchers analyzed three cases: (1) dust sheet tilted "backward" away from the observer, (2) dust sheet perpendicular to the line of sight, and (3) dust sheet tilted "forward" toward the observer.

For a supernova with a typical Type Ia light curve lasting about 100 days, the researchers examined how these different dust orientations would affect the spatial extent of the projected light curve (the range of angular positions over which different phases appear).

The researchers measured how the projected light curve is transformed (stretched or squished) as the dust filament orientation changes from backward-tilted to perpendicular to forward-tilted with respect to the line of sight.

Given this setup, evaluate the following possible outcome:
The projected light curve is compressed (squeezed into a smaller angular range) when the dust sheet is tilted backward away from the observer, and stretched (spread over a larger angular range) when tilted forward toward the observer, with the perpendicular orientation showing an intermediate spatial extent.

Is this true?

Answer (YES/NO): YES